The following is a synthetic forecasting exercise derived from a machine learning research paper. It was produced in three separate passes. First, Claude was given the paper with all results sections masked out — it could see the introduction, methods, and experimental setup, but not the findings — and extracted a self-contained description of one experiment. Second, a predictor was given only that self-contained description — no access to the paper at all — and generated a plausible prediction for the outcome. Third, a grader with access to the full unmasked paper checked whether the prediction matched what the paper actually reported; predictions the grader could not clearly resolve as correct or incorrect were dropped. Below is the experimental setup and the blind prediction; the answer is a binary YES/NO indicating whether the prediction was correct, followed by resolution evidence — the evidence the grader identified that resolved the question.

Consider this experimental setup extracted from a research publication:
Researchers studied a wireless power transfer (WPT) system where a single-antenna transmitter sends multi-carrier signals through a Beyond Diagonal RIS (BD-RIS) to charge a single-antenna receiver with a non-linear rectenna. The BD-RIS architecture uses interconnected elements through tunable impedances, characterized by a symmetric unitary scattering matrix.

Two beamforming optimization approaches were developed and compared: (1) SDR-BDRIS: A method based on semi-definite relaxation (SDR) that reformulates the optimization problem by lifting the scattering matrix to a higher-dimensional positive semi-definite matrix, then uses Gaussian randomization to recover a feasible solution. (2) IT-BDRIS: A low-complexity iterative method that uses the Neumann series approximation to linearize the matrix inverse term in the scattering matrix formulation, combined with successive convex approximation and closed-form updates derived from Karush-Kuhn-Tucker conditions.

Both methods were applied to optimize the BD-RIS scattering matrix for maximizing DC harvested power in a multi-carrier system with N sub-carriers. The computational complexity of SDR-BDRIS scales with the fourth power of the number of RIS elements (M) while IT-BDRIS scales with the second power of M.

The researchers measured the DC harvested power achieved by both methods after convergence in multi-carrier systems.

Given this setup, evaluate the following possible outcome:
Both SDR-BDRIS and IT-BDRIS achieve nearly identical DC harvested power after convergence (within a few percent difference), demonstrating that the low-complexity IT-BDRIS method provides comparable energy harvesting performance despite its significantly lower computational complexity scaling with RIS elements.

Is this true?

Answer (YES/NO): NO